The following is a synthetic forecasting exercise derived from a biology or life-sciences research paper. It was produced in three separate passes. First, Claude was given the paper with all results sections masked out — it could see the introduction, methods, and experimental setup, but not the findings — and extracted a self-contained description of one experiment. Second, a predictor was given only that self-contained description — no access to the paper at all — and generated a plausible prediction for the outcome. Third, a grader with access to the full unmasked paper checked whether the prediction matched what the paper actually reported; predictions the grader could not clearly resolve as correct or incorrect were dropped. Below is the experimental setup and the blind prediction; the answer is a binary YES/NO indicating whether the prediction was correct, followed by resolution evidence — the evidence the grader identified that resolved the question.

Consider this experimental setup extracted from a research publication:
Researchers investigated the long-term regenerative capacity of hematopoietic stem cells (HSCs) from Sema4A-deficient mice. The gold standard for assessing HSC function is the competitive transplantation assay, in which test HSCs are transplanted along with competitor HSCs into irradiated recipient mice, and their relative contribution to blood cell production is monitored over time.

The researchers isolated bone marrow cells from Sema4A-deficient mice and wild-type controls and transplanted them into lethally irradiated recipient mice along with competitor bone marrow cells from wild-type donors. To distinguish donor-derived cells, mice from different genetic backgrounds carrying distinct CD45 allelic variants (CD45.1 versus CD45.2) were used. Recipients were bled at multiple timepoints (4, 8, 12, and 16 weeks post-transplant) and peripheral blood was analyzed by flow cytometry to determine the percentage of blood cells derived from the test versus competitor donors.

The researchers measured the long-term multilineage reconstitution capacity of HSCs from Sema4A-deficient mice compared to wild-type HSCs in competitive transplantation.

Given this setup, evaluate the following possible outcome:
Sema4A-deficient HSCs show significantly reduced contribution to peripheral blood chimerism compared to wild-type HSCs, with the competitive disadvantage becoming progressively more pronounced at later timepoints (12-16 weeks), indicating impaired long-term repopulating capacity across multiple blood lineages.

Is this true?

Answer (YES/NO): NO